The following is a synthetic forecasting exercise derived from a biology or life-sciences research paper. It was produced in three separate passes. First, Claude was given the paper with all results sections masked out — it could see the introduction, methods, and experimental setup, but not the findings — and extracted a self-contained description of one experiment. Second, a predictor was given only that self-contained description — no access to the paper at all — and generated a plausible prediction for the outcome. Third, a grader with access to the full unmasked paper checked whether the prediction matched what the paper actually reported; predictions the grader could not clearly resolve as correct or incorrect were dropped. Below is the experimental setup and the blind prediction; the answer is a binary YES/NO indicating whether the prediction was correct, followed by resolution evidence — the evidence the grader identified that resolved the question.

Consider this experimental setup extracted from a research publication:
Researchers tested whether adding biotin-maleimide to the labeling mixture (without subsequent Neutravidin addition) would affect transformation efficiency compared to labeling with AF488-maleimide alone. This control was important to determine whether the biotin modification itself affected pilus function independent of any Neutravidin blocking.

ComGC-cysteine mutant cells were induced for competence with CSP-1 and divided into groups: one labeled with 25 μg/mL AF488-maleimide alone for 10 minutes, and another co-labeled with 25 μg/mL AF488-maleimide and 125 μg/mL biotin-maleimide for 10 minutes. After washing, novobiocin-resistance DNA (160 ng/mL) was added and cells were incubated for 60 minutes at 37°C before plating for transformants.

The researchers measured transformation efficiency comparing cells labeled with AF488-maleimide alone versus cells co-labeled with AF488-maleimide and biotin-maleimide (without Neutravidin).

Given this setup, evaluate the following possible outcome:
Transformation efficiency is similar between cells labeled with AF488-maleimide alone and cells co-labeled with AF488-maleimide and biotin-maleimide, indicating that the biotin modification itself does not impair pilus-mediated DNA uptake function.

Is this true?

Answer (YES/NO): YES